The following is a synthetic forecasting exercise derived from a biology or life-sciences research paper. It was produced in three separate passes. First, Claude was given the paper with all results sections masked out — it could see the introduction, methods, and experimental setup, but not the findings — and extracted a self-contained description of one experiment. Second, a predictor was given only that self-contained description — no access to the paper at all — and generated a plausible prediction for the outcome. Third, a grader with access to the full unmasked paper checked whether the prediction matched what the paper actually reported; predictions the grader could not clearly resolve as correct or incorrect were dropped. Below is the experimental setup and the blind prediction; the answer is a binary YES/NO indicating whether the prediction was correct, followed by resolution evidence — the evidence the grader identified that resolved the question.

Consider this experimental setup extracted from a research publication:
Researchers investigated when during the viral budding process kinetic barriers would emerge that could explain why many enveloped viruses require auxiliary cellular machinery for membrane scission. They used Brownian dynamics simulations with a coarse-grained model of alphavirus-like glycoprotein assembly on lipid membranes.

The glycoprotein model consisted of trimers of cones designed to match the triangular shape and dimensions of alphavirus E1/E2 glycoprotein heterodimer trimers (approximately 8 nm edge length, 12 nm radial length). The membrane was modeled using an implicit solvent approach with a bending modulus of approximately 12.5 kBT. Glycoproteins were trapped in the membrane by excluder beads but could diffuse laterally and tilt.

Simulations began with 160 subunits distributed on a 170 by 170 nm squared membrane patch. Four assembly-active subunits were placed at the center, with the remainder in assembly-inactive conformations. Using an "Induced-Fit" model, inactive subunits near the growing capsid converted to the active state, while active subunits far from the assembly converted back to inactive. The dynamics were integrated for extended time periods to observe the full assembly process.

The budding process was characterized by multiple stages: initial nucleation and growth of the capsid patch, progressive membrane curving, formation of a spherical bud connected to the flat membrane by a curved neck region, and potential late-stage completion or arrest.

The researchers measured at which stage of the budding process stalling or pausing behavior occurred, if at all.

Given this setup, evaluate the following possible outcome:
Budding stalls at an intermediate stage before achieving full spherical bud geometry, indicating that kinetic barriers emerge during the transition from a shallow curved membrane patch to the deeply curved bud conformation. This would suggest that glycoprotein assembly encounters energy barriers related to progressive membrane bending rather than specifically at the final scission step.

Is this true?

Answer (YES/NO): NO